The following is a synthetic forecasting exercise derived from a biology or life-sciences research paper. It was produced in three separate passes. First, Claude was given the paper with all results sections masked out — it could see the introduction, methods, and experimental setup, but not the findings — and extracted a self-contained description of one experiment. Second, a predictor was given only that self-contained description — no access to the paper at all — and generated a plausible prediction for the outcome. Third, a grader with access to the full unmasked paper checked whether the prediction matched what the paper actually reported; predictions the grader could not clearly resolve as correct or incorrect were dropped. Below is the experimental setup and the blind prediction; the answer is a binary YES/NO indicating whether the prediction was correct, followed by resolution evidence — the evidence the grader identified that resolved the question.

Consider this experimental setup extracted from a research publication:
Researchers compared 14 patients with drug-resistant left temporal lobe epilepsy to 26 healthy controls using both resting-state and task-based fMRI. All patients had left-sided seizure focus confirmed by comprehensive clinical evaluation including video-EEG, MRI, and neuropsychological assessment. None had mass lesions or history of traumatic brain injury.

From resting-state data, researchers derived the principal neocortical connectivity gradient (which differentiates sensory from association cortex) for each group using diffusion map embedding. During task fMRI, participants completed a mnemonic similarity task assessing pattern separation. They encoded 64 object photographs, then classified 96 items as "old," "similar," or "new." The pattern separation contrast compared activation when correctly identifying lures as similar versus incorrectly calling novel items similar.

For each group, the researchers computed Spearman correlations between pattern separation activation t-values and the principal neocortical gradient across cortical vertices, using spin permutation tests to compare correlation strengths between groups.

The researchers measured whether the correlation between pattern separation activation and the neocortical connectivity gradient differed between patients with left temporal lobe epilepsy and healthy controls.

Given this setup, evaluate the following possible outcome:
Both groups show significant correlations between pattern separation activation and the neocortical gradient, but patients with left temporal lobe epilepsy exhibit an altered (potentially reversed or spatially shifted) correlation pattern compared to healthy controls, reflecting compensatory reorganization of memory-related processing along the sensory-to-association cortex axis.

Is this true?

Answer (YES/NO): NO